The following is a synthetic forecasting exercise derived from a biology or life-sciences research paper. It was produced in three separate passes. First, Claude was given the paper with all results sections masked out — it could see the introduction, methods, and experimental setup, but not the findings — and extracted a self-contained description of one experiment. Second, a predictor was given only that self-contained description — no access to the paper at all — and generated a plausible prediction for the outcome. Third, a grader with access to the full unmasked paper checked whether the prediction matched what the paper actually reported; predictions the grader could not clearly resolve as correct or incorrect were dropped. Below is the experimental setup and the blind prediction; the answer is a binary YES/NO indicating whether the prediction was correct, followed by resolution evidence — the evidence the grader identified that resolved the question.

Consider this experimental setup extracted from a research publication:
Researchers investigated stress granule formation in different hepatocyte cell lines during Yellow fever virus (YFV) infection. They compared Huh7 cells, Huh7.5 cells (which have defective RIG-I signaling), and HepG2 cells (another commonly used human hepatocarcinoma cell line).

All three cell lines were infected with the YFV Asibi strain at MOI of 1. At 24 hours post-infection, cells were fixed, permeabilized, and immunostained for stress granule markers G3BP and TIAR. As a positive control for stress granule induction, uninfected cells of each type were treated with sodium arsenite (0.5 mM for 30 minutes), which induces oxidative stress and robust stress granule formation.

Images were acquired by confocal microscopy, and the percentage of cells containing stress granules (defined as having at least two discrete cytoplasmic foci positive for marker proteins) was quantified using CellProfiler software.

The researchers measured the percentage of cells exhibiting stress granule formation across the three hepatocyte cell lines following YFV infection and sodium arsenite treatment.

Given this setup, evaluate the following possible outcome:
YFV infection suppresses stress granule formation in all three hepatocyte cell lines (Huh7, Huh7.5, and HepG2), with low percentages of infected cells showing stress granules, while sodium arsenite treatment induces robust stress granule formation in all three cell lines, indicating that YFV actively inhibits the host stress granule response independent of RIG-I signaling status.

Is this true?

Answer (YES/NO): NO